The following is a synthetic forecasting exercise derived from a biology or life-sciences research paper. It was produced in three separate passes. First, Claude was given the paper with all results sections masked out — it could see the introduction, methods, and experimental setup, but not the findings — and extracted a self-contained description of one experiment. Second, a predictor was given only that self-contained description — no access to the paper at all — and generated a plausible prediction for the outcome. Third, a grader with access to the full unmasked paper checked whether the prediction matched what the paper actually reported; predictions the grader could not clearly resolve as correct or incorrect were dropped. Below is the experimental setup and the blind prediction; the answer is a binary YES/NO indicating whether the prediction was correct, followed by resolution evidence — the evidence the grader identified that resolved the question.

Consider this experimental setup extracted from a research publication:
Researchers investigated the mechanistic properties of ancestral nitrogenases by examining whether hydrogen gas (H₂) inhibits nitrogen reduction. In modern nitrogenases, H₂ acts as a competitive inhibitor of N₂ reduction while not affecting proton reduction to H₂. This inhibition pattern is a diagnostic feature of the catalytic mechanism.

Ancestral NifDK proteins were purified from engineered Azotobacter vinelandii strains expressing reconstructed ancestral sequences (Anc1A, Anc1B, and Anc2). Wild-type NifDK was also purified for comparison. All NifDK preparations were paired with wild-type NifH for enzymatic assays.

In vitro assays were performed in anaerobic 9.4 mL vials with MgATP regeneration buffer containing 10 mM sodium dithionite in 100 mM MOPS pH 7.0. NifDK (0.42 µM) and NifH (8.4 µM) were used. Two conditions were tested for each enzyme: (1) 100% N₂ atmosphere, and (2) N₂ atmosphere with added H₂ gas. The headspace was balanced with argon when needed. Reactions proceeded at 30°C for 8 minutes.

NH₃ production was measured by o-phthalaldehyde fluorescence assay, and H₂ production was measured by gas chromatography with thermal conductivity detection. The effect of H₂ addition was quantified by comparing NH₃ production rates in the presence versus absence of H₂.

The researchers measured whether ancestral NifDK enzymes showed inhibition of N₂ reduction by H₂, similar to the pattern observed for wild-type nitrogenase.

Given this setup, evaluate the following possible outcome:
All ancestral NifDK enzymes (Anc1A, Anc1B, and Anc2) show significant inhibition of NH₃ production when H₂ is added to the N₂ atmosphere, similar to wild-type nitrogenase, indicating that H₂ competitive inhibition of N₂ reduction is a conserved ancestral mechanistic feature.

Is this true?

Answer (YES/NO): YES